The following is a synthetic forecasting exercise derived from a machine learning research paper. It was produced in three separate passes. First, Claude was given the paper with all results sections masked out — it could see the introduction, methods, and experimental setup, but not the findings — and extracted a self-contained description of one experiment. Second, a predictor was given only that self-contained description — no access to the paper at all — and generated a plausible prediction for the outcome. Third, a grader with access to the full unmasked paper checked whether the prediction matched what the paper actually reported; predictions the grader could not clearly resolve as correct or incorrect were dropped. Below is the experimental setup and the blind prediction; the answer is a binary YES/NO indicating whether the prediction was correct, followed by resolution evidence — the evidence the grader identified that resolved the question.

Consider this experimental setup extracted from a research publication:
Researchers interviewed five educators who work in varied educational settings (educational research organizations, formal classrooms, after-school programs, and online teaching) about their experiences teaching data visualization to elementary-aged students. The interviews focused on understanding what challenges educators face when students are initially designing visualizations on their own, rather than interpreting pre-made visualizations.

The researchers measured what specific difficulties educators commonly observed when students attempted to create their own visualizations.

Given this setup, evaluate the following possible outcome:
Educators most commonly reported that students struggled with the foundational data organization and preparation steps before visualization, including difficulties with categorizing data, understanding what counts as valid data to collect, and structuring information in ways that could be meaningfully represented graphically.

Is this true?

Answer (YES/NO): NO